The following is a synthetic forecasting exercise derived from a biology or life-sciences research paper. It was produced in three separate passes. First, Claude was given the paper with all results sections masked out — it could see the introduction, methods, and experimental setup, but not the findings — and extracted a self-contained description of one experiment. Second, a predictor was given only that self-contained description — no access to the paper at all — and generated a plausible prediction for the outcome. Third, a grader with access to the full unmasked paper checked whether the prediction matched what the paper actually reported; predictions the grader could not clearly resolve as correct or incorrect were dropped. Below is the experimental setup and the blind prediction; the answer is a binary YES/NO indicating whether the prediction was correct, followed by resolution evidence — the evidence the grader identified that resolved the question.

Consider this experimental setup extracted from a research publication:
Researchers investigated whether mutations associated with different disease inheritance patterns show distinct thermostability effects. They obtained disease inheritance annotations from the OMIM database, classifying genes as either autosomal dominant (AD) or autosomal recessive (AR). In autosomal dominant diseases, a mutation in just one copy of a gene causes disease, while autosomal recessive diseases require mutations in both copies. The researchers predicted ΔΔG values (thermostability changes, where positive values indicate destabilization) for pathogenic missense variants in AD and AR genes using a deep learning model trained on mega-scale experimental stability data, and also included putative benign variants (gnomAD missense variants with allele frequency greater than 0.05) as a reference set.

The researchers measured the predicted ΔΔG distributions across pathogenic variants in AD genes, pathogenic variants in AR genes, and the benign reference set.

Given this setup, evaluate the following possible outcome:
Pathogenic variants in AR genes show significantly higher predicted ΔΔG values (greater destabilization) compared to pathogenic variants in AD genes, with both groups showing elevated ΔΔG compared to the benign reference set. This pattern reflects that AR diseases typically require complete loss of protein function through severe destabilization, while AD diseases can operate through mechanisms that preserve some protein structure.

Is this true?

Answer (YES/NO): YES